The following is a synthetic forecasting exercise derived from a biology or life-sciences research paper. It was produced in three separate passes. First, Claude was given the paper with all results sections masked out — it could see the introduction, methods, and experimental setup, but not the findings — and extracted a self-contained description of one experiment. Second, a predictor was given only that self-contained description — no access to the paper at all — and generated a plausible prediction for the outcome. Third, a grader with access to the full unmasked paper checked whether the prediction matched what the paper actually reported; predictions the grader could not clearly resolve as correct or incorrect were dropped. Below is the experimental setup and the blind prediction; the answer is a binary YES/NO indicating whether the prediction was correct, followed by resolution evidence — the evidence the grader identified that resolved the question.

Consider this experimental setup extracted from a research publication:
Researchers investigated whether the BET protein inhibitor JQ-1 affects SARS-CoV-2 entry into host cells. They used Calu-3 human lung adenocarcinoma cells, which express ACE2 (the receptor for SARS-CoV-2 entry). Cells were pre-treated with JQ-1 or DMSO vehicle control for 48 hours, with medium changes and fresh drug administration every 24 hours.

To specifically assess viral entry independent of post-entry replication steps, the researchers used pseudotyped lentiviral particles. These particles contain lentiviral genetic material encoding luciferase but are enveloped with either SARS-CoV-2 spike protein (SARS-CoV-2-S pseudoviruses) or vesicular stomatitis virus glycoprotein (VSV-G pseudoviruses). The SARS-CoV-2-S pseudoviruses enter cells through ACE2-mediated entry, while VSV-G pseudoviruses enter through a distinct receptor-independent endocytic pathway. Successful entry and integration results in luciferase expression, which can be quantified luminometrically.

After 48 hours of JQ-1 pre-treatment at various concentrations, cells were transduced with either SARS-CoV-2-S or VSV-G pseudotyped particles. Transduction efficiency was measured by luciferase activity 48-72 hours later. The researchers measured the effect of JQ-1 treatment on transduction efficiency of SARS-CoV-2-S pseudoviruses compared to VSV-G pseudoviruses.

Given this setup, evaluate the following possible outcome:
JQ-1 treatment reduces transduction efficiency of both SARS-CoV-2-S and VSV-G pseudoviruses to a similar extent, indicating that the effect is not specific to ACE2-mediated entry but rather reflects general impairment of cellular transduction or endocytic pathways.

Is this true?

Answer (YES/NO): NO